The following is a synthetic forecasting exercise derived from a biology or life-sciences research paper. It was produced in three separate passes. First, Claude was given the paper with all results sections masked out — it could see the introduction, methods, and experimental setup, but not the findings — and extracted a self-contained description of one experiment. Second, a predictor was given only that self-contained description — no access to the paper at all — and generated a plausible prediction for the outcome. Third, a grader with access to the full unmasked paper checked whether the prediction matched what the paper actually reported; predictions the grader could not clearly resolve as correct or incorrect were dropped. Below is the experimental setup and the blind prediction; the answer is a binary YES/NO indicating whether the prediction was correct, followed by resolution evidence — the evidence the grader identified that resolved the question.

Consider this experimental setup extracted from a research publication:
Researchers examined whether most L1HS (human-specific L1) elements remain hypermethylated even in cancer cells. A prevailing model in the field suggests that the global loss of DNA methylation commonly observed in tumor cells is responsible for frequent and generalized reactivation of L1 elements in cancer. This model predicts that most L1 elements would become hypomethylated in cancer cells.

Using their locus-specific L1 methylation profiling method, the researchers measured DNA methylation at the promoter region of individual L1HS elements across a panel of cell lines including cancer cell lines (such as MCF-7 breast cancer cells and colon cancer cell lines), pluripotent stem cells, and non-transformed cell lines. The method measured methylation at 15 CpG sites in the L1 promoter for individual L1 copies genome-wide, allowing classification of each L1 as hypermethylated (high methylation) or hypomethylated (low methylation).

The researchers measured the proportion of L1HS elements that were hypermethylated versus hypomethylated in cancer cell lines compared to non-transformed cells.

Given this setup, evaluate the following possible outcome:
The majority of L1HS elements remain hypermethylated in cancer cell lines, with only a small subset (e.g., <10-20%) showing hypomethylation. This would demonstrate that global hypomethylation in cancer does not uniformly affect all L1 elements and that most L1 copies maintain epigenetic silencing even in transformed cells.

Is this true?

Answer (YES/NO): YES